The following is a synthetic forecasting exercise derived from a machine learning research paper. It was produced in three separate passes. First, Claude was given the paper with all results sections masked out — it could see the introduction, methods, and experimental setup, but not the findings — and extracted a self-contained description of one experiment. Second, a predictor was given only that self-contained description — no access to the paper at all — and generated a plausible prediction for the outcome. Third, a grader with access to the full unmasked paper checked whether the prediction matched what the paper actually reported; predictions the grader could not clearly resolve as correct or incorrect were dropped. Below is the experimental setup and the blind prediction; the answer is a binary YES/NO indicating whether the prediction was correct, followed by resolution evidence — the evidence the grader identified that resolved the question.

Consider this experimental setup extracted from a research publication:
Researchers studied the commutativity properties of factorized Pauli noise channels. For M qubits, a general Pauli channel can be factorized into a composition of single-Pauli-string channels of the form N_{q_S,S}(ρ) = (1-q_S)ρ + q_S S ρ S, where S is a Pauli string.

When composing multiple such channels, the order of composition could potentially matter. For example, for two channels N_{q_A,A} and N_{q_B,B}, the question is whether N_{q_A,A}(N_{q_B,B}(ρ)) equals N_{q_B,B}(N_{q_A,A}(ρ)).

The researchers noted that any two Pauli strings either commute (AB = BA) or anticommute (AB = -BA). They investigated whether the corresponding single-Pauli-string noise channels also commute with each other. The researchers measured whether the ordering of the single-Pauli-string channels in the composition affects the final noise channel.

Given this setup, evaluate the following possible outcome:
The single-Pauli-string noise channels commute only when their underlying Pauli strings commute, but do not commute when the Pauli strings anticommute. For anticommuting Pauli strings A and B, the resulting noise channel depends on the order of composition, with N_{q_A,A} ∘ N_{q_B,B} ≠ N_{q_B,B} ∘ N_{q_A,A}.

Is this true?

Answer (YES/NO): NO